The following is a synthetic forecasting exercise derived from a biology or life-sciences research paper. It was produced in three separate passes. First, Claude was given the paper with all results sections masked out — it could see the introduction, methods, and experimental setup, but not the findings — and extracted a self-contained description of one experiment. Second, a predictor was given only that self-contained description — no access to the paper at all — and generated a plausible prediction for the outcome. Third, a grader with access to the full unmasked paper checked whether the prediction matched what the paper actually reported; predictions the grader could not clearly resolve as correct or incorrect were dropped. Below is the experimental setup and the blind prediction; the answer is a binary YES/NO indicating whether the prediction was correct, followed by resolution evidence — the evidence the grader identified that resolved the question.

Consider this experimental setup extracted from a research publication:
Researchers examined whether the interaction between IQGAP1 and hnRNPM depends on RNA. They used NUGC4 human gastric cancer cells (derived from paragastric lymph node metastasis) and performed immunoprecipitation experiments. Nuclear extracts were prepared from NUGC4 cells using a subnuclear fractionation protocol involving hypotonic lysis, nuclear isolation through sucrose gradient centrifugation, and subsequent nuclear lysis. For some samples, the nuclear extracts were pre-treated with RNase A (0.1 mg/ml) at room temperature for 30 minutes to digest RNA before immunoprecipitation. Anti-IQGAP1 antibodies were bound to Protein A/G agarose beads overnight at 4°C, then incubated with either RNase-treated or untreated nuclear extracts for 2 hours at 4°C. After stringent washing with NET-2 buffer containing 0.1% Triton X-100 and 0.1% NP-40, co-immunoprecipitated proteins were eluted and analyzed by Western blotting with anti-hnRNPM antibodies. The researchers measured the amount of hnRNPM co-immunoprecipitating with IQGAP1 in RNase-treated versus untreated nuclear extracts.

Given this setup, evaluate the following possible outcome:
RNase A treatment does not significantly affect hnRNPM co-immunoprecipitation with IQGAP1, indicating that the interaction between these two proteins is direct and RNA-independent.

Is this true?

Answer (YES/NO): YES